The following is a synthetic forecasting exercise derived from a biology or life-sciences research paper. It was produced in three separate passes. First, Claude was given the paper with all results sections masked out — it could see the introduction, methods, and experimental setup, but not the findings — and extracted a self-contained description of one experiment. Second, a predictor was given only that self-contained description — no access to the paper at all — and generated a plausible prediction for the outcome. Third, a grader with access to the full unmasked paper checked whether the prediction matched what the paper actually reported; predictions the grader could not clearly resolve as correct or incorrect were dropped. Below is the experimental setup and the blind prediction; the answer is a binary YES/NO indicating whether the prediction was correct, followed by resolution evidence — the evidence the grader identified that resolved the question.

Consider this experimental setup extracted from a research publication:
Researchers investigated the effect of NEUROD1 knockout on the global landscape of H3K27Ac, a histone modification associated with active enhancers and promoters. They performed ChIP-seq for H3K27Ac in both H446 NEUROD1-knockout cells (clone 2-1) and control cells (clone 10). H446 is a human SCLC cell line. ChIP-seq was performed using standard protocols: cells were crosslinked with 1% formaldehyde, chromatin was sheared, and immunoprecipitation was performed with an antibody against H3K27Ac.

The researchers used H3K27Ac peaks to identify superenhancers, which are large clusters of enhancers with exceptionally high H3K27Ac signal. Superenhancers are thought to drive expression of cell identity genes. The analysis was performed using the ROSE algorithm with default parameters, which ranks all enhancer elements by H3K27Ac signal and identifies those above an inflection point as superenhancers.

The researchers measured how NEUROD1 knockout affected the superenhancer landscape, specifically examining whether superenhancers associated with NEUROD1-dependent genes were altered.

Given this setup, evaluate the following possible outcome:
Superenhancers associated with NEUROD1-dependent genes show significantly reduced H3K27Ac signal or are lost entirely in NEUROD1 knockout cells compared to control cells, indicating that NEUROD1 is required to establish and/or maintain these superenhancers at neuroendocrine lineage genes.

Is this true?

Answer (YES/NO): YES